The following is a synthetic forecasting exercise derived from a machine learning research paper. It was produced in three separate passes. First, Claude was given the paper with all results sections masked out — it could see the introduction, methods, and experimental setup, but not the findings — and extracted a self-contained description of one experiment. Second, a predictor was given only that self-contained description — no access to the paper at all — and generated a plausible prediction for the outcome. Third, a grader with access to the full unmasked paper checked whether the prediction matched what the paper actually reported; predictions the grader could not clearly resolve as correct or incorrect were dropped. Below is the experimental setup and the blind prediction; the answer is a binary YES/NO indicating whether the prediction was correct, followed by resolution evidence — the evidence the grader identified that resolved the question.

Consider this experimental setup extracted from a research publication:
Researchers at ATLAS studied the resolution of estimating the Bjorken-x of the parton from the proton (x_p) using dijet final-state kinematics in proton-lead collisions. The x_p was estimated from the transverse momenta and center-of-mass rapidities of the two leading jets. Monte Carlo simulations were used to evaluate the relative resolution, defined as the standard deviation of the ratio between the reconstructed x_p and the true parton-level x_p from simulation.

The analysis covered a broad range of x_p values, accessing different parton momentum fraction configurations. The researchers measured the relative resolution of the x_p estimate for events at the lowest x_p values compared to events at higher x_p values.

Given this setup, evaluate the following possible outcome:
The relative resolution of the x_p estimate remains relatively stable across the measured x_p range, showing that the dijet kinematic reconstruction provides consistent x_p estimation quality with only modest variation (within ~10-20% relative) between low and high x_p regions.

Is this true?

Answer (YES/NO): NO